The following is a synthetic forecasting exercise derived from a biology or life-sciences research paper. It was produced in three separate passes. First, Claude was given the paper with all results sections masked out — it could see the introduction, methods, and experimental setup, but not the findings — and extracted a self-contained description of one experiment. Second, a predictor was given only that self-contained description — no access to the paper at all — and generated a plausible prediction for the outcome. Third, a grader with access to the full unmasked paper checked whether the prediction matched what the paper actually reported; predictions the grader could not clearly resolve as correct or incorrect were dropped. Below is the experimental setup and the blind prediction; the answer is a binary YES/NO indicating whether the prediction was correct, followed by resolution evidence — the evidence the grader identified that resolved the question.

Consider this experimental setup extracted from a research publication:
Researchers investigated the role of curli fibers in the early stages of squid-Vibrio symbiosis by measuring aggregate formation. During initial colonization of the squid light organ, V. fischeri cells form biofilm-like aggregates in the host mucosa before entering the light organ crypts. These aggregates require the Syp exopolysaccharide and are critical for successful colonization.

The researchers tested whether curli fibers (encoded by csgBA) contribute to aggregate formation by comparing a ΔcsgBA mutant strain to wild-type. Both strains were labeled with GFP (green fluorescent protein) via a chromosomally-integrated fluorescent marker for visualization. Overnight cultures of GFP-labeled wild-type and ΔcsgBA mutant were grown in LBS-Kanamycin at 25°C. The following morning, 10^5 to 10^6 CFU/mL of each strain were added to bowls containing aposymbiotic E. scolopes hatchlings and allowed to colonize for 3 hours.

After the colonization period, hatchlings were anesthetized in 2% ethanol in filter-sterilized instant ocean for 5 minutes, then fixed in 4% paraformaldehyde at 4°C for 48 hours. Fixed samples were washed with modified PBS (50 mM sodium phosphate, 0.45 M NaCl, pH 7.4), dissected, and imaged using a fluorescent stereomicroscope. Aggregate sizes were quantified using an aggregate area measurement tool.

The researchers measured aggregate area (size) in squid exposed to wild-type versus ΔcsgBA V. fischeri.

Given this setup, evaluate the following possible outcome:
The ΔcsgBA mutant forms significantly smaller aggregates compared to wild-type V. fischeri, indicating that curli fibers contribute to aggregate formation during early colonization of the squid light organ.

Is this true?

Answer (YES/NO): NO